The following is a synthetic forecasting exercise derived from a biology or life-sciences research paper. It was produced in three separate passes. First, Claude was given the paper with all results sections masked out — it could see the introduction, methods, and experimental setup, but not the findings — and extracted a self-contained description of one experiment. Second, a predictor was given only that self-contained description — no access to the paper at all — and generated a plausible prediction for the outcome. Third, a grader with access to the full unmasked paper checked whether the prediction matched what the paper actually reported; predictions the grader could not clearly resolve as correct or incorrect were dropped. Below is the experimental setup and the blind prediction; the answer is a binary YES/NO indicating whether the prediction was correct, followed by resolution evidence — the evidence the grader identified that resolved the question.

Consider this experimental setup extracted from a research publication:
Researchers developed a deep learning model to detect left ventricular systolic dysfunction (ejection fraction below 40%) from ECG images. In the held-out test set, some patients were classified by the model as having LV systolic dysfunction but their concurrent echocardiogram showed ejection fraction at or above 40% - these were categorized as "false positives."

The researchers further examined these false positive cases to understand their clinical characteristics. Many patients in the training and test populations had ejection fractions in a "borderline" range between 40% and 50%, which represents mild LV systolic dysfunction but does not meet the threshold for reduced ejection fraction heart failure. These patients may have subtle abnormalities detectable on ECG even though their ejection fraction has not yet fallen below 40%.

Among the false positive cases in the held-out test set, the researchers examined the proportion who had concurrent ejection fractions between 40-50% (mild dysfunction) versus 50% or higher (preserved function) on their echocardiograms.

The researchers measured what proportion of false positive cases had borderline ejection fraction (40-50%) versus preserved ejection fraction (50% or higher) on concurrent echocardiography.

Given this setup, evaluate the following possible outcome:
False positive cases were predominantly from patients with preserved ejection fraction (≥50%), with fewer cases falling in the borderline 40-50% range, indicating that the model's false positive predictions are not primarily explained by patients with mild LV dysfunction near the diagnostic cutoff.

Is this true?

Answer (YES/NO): YES